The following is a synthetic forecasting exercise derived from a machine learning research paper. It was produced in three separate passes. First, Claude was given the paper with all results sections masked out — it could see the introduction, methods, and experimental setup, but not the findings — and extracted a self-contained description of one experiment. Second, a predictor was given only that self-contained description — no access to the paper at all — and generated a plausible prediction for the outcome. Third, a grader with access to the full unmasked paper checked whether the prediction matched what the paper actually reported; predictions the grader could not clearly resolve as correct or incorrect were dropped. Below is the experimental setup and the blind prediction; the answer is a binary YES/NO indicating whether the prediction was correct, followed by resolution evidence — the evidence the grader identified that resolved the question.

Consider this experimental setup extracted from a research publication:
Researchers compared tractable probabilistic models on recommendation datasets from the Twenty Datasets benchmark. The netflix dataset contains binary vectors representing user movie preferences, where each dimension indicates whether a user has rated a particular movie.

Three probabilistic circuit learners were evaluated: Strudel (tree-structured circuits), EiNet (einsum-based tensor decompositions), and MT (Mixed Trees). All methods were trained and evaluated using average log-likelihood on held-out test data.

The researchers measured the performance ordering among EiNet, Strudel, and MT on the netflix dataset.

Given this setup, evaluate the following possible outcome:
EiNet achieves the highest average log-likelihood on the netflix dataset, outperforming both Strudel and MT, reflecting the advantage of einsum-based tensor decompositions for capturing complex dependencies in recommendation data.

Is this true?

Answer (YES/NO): YES